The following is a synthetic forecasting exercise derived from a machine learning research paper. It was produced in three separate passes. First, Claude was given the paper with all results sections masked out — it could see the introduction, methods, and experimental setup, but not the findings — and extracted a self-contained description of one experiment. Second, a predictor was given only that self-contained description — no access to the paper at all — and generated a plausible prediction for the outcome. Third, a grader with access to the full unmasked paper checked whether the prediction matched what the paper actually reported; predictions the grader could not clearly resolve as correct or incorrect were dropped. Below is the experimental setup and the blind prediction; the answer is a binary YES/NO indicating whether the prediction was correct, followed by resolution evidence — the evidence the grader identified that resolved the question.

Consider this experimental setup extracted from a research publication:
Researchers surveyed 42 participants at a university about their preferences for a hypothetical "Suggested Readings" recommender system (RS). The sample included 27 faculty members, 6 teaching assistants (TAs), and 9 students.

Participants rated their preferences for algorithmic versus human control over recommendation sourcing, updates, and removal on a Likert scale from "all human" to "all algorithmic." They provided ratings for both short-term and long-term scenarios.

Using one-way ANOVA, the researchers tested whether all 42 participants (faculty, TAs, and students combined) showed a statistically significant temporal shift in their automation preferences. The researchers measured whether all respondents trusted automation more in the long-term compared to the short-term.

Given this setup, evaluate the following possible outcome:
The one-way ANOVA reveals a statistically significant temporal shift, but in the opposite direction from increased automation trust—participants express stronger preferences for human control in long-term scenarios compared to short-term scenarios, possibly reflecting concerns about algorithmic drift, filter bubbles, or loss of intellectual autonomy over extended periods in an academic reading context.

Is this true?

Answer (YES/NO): NO